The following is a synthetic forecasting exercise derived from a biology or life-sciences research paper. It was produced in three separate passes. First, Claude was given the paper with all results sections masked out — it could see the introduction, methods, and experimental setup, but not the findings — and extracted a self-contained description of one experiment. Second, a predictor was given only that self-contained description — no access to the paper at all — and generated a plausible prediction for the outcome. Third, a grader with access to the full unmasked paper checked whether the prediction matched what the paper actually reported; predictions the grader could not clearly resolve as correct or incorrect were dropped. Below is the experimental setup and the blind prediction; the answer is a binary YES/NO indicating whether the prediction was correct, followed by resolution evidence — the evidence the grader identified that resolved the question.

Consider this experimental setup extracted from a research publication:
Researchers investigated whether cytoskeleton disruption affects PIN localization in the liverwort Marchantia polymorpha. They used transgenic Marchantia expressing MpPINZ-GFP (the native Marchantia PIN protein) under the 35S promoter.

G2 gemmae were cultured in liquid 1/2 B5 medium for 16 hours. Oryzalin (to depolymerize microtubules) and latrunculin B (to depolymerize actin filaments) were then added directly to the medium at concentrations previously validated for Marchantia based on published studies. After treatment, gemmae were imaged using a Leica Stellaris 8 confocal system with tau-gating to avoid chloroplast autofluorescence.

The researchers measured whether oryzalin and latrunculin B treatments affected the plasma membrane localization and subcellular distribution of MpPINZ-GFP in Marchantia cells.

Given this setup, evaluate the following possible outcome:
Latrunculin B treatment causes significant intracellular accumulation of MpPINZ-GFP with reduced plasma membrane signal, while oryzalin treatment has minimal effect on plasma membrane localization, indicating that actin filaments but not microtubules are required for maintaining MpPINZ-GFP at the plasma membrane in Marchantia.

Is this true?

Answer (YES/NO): NO